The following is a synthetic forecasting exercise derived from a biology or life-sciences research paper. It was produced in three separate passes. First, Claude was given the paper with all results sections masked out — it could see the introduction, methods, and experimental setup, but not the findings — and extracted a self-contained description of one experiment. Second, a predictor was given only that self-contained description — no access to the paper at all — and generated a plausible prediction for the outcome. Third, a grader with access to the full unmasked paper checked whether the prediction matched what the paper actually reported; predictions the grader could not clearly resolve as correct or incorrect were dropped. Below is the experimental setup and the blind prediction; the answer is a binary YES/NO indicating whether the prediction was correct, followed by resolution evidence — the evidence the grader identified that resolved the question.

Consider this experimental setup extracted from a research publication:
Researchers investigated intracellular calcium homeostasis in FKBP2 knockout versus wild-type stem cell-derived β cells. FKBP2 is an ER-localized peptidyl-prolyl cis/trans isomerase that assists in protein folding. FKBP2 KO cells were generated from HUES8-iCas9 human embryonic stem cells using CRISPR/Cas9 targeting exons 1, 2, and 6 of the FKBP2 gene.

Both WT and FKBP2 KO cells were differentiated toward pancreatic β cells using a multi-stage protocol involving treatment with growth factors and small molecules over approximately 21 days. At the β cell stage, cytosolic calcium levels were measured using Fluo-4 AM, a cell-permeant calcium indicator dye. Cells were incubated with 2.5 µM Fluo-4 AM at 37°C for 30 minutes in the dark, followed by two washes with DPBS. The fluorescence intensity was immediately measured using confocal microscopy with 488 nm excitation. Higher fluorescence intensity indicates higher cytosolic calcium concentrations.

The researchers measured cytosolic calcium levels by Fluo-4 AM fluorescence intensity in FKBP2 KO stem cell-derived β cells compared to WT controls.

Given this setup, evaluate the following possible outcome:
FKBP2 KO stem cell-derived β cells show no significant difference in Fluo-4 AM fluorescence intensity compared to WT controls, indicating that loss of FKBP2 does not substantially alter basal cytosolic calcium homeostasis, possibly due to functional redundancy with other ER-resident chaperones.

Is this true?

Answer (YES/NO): NO